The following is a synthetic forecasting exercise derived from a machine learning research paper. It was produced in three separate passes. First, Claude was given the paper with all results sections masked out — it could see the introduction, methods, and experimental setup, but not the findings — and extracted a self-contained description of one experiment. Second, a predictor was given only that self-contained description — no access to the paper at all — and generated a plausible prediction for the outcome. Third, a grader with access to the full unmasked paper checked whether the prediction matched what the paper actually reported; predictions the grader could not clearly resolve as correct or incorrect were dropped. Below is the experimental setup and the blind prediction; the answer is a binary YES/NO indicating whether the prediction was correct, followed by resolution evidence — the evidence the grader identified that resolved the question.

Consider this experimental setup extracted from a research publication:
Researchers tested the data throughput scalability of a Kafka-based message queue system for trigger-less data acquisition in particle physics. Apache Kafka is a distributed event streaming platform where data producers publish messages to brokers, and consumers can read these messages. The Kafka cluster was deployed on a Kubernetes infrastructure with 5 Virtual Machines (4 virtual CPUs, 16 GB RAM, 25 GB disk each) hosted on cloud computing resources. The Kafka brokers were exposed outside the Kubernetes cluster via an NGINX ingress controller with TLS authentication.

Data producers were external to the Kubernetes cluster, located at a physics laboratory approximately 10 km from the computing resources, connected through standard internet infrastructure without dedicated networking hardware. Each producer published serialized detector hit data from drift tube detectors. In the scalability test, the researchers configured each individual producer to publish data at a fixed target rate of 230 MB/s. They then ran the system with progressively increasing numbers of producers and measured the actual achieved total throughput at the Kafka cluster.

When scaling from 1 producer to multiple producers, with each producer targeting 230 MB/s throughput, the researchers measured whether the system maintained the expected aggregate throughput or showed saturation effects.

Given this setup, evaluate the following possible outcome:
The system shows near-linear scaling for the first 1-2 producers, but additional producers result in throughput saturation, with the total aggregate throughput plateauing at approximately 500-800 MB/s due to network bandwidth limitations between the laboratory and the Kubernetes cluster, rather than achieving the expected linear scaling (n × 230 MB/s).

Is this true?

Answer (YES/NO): NO